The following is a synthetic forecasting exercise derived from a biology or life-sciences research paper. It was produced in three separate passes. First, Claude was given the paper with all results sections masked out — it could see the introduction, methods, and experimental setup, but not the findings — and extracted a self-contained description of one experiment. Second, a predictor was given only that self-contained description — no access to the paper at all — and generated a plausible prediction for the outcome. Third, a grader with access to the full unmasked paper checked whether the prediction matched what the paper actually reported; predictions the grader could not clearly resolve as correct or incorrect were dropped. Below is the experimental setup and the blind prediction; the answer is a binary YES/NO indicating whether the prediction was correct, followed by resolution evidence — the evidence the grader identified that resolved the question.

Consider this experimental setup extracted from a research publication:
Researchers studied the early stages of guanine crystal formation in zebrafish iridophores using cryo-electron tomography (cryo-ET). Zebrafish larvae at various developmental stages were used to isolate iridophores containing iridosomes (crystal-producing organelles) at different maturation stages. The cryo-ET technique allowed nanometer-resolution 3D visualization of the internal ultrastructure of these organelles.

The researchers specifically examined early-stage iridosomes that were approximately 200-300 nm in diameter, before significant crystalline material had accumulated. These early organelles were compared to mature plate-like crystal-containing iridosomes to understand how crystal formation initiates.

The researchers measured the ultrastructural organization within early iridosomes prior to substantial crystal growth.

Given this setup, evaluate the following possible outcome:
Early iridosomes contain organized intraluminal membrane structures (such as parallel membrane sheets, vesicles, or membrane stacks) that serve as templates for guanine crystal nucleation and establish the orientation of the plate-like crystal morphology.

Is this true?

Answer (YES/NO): NO